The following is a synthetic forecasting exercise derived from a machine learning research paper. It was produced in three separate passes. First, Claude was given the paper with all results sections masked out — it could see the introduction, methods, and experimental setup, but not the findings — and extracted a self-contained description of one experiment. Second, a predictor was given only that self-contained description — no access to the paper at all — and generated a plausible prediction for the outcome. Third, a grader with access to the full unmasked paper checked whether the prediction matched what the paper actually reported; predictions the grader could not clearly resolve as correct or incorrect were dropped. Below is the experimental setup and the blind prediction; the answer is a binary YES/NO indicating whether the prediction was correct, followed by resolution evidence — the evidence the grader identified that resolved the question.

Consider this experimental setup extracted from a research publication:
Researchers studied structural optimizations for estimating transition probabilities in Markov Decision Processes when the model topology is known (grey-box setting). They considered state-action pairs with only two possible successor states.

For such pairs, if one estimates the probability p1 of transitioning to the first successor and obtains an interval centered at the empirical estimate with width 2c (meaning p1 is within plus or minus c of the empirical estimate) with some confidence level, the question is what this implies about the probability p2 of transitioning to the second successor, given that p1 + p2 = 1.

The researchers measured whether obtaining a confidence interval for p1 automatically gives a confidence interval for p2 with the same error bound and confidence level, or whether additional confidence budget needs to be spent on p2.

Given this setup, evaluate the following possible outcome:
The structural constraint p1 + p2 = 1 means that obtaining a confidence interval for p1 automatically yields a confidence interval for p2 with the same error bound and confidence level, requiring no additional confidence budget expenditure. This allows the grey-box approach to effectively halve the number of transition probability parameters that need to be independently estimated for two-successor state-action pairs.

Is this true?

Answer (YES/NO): YES